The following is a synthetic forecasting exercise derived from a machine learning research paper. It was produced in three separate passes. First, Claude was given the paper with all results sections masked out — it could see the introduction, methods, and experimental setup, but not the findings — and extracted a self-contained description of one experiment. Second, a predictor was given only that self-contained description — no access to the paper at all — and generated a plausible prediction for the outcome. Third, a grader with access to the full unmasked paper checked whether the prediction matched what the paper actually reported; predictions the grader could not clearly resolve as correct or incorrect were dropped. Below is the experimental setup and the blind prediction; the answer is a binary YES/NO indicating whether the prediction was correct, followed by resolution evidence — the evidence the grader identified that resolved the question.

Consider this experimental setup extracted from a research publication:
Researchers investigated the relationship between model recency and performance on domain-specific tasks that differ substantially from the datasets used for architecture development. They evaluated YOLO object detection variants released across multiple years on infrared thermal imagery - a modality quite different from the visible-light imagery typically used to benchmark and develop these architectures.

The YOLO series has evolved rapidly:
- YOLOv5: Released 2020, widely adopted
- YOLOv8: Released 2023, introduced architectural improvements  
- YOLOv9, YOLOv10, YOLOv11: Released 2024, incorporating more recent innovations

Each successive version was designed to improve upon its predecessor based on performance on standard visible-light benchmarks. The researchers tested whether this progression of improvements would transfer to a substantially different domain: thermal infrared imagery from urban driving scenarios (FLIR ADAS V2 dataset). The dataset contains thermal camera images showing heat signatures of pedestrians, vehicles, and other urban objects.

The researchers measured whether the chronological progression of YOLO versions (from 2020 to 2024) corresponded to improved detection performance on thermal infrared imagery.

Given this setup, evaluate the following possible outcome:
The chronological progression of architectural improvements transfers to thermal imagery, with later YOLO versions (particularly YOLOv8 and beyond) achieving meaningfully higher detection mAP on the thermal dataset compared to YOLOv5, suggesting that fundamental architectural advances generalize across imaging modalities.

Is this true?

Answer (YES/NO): NO